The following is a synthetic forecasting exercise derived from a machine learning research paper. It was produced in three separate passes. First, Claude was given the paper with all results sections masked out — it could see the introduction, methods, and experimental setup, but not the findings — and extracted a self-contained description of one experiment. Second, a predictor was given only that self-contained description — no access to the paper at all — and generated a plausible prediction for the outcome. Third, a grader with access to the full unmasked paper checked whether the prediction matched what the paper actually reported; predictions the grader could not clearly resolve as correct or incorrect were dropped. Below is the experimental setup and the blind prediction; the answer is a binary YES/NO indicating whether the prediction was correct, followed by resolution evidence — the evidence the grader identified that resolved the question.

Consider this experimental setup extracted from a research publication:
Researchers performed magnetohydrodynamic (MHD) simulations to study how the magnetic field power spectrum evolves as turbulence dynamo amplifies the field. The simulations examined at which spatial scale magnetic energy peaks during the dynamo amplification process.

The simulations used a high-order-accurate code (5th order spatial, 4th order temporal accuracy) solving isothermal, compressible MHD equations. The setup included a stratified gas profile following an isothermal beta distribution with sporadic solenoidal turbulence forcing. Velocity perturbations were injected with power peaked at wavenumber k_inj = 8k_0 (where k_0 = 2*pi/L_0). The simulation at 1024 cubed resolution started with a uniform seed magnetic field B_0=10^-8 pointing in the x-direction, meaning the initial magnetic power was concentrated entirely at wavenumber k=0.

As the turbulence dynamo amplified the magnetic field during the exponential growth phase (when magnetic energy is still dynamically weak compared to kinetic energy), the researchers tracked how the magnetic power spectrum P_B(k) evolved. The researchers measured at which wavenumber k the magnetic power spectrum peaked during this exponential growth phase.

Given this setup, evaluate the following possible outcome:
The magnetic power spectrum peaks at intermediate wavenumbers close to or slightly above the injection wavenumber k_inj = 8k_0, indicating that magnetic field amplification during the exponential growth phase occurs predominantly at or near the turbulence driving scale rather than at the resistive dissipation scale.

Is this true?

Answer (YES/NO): NO